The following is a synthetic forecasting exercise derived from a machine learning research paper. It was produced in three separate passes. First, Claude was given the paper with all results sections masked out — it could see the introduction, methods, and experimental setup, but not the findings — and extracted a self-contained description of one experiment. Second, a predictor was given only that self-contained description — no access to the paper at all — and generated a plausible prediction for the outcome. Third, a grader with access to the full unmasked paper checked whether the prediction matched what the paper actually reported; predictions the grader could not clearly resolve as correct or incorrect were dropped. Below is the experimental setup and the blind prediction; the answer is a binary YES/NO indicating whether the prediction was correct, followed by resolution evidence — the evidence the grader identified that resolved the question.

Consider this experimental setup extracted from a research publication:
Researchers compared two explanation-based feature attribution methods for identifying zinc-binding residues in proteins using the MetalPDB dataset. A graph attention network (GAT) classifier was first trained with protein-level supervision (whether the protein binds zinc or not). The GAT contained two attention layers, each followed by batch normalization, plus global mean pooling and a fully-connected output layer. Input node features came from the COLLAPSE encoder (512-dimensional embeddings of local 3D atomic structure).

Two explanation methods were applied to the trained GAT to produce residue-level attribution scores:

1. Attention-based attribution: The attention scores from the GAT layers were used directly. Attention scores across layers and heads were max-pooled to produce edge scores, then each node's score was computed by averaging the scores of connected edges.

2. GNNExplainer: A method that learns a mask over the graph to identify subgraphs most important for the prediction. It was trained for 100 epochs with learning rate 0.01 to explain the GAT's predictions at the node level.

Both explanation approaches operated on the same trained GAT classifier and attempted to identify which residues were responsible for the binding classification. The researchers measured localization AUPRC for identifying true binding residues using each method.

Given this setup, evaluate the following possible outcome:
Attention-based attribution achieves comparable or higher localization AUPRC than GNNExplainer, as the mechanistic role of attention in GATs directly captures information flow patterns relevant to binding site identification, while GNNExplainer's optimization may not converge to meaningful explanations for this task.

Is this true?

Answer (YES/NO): NO